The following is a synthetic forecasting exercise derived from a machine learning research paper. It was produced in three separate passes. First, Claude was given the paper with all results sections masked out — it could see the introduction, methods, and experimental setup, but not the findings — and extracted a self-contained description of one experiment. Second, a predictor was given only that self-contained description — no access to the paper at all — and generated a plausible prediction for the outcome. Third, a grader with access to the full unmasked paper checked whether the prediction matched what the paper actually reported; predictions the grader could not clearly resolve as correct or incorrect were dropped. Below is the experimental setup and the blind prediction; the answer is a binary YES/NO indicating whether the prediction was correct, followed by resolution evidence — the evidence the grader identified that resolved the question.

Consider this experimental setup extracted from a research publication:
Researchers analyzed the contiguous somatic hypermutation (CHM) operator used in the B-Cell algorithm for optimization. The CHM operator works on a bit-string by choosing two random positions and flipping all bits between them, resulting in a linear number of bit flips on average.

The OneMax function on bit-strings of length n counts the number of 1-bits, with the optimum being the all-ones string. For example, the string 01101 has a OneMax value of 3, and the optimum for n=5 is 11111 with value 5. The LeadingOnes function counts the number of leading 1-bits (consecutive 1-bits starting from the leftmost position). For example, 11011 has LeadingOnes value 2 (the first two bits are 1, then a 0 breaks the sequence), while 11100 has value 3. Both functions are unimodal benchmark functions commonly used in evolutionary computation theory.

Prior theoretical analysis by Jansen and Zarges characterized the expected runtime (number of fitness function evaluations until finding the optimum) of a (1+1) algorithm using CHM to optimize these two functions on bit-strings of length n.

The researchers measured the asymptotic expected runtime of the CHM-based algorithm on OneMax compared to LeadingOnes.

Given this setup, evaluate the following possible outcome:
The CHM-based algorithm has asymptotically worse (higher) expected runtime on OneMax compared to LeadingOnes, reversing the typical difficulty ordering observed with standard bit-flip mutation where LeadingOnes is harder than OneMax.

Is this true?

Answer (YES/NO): NO